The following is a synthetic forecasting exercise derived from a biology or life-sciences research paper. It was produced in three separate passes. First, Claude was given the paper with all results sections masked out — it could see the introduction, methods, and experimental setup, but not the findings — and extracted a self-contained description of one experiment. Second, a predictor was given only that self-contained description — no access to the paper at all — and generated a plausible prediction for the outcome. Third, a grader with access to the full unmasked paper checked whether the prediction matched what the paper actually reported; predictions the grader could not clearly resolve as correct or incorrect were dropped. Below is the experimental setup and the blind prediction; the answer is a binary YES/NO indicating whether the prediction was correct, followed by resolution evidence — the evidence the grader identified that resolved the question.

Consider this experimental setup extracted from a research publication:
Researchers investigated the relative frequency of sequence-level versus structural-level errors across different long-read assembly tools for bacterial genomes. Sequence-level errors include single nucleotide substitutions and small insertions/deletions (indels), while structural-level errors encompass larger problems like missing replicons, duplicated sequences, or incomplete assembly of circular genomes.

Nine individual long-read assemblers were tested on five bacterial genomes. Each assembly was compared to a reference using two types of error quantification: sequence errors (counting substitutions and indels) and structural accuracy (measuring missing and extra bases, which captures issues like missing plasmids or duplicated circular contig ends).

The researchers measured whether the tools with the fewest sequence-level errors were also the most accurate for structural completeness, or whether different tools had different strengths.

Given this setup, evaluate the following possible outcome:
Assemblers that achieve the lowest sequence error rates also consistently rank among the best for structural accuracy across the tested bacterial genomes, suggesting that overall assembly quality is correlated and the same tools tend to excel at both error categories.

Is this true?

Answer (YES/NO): NO